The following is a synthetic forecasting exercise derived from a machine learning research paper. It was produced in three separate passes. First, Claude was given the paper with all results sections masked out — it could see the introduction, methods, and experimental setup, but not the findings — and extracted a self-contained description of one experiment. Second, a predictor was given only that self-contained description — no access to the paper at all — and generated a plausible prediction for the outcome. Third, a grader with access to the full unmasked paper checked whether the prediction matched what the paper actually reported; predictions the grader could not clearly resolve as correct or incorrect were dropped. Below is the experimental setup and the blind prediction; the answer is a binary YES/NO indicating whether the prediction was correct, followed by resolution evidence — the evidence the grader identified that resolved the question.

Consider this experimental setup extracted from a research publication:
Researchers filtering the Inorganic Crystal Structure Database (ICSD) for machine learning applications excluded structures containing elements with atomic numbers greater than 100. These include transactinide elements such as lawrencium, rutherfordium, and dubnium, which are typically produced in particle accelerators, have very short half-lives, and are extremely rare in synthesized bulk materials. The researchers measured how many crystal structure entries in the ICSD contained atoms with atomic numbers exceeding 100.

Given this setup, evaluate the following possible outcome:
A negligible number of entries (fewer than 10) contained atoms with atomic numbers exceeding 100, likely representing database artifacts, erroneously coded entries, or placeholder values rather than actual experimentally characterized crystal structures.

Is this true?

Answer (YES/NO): NO